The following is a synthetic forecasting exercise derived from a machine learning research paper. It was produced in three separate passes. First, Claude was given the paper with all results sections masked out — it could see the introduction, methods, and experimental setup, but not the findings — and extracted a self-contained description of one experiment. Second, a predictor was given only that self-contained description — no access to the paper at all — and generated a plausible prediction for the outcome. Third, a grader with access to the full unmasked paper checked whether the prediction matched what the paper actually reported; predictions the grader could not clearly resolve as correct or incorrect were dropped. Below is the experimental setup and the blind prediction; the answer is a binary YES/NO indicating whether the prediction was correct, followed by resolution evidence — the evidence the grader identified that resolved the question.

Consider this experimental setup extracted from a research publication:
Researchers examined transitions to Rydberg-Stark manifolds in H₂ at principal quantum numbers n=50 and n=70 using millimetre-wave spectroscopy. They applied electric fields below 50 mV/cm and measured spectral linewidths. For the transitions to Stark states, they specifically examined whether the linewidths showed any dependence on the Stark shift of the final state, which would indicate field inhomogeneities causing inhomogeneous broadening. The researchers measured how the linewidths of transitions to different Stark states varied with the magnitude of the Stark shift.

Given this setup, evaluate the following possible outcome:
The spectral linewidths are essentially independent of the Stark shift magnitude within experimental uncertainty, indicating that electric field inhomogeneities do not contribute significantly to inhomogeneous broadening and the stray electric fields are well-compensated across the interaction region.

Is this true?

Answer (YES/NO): YES